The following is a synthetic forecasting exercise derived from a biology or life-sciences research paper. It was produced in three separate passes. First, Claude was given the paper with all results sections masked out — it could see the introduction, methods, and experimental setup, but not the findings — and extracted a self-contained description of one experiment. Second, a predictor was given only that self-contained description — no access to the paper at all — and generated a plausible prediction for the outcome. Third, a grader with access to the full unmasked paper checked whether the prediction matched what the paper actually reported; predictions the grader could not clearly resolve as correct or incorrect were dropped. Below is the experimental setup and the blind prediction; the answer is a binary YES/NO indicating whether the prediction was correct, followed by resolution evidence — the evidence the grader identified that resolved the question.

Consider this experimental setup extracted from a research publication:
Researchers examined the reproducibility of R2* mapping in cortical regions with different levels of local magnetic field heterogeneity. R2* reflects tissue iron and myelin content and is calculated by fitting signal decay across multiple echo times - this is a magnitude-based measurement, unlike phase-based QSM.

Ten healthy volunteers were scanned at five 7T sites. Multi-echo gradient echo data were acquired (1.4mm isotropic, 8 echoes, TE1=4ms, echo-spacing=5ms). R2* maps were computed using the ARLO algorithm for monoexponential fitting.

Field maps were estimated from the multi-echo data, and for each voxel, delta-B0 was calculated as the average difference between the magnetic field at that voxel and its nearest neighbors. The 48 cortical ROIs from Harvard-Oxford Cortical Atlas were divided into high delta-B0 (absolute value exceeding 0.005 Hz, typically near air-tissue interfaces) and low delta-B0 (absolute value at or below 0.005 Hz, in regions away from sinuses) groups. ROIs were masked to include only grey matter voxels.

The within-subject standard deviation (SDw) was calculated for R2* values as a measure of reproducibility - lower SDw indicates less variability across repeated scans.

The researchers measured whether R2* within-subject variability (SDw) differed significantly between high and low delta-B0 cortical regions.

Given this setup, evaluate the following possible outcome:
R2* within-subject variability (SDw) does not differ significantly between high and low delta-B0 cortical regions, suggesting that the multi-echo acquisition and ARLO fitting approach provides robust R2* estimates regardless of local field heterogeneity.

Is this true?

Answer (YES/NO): NO